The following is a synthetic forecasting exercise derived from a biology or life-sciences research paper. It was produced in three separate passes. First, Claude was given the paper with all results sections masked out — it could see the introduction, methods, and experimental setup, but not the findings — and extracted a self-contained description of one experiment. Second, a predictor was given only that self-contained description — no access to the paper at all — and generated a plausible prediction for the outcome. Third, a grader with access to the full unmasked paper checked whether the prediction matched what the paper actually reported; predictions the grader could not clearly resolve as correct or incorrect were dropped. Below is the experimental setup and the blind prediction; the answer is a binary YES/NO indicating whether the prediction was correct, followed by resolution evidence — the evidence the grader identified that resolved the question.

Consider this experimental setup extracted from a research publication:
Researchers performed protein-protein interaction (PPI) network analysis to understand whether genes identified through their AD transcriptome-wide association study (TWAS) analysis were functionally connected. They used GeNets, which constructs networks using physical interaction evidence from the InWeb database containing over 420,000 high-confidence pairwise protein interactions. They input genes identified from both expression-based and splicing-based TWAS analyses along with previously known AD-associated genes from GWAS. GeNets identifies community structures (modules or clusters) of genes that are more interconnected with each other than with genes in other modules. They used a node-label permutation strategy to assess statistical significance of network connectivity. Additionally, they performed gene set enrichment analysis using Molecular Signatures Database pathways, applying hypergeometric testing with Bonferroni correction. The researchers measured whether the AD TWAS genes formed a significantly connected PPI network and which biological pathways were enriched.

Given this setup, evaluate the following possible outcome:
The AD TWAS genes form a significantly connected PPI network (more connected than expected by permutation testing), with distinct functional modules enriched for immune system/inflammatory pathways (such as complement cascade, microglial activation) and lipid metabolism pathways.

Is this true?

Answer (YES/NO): NO